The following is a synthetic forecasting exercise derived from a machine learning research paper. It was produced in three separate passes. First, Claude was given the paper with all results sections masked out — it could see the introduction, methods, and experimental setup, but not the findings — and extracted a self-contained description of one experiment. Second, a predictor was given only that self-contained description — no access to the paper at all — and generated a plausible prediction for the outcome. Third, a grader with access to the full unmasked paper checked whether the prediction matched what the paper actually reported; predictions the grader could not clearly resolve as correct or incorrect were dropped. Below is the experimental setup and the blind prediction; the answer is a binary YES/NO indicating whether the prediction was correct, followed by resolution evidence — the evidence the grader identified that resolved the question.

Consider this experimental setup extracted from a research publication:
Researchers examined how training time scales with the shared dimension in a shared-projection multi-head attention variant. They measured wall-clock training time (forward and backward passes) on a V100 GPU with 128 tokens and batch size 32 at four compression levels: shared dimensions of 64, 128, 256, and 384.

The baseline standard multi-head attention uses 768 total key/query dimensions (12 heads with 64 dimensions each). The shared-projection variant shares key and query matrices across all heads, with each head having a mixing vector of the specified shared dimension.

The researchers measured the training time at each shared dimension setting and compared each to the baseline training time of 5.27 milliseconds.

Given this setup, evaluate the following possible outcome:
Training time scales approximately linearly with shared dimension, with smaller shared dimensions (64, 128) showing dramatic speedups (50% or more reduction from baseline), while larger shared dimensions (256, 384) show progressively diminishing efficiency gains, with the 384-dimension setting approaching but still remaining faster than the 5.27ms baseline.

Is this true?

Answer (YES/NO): NO